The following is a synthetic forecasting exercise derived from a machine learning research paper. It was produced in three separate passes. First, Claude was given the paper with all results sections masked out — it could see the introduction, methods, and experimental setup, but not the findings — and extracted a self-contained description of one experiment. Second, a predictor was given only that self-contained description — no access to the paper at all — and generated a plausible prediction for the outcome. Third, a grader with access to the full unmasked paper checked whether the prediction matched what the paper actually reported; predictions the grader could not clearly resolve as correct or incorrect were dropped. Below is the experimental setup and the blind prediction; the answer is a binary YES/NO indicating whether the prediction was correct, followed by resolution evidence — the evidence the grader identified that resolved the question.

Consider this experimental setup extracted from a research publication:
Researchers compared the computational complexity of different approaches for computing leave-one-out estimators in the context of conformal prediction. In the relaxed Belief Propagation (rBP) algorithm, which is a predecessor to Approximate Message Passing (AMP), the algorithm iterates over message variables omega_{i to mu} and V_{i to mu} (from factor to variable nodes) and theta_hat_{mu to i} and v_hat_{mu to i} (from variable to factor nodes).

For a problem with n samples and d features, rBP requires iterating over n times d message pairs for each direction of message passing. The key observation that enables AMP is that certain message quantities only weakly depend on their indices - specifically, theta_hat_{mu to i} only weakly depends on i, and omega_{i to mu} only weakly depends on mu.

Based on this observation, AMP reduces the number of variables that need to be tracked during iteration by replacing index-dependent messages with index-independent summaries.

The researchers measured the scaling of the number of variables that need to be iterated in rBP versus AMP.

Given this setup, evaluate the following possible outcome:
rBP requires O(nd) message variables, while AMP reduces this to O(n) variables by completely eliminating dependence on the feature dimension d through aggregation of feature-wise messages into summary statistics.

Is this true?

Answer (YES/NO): NO